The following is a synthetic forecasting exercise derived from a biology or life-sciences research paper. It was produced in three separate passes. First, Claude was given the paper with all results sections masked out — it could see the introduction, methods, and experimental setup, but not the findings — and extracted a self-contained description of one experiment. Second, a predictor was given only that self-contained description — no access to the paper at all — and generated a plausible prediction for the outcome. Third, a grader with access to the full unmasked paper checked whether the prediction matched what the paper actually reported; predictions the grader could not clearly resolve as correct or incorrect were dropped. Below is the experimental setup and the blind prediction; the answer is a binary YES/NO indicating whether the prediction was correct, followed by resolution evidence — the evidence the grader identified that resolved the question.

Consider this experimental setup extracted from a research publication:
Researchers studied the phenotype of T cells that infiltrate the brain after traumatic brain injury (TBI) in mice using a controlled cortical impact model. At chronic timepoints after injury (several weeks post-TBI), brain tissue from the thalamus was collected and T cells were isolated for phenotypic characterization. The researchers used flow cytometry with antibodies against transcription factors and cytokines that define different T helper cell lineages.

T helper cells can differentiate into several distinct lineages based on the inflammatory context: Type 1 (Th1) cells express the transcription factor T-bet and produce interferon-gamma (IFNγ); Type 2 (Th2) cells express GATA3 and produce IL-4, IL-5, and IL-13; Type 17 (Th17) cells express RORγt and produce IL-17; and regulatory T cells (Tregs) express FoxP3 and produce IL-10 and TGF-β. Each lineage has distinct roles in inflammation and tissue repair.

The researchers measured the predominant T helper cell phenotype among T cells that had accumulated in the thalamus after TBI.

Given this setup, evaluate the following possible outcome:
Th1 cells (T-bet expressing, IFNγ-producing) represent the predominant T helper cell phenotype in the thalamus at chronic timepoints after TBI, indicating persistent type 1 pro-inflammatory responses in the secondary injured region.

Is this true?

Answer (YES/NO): YES